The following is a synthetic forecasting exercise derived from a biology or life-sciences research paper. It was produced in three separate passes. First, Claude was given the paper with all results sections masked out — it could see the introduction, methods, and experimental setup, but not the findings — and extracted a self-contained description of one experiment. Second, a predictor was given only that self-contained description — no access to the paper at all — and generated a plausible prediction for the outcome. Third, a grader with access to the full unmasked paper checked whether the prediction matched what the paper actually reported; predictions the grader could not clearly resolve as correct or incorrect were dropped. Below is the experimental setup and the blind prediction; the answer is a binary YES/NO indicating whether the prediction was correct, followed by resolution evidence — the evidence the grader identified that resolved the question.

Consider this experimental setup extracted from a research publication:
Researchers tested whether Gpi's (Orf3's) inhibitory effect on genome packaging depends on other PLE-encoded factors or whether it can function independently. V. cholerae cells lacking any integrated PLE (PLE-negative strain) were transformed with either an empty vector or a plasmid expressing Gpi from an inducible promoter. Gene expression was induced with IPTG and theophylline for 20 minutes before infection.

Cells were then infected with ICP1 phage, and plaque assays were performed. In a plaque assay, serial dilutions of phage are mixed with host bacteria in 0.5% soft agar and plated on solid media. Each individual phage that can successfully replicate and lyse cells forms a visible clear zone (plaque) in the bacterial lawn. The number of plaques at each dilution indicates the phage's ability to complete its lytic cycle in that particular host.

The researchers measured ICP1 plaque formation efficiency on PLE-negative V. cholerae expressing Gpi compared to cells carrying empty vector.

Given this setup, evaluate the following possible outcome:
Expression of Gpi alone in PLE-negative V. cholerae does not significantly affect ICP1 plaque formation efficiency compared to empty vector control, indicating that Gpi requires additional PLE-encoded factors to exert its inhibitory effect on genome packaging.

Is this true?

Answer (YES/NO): NO